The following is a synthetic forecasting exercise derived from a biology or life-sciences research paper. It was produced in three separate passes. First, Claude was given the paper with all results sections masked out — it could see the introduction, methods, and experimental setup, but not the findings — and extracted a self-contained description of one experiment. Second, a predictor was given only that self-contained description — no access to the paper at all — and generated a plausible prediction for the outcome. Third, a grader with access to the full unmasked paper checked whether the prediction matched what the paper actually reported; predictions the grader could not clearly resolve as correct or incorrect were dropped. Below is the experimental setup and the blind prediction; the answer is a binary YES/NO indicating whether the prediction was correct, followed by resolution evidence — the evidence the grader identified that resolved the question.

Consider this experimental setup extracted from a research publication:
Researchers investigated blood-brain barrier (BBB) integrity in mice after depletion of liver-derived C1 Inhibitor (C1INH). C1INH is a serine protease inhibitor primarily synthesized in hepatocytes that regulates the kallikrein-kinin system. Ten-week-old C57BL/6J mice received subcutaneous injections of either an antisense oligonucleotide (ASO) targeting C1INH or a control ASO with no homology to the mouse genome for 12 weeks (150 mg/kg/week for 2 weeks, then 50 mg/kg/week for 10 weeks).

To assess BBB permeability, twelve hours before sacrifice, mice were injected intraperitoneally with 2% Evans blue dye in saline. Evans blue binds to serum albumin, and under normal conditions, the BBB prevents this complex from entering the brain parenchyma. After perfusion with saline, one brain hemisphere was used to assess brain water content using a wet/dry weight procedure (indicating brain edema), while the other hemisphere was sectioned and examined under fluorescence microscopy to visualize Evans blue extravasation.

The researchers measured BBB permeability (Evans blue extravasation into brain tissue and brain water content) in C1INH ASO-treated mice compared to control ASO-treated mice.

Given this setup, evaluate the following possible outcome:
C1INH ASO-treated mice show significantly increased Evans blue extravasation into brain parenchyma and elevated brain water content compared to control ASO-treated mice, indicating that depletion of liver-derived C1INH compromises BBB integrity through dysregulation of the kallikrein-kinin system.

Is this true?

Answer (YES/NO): NO